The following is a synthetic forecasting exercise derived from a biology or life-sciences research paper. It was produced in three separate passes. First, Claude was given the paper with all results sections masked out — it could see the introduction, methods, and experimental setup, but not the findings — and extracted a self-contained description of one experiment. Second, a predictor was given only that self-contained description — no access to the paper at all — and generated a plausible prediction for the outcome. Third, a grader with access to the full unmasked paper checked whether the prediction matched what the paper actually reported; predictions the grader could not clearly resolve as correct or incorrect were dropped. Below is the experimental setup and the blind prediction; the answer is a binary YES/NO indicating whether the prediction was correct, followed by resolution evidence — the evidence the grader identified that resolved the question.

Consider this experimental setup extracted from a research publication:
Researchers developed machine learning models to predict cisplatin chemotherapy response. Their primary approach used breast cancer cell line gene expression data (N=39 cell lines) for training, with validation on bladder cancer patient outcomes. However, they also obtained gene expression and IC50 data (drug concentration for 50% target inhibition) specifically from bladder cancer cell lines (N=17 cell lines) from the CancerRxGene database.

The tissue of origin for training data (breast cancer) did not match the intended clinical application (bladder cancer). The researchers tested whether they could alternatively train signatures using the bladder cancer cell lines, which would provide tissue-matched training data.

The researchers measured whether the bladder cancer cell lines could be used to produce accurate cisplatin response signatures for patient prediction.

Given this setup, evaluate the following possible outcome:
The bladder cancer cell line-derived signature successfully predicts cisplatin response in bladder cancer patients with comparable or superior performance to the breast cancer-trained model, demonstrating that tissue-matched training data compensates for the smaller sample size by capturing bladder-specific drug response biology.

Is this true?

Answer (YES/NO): NO